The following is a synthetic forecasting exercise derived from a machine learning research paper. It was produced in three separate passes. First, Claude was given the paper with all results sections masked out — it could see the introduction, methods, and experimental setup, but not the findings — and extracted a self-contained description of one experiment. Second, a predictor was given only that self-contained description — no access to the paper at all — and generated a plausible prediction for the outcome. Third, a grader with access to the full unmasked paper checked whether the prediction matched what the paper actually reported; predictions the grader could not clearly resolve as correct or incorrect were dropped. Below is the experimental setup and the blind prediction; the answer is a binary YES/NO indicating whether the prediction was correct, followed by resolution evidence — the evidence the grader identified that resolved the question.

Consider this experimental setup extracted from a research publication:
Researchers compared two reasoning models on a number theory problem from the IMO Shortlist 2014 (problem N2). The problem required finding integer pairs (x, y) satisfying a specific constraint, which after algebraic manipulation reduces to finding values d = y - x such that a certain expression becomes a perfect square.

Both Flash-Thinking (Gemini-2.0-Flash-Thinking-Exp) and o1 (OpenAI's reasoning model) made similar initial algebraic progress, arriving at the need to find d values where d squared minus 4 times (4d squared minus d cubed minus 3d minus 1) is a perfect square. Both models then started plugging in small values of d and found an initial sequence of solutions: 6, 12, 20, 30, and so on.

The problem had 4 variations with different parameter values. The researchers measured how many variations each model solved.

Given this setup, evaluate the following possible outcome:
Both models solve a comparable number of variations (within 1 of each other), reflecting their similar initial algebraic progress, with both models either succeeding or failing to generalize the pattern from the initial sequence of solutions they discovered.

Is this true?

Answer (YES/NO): NO